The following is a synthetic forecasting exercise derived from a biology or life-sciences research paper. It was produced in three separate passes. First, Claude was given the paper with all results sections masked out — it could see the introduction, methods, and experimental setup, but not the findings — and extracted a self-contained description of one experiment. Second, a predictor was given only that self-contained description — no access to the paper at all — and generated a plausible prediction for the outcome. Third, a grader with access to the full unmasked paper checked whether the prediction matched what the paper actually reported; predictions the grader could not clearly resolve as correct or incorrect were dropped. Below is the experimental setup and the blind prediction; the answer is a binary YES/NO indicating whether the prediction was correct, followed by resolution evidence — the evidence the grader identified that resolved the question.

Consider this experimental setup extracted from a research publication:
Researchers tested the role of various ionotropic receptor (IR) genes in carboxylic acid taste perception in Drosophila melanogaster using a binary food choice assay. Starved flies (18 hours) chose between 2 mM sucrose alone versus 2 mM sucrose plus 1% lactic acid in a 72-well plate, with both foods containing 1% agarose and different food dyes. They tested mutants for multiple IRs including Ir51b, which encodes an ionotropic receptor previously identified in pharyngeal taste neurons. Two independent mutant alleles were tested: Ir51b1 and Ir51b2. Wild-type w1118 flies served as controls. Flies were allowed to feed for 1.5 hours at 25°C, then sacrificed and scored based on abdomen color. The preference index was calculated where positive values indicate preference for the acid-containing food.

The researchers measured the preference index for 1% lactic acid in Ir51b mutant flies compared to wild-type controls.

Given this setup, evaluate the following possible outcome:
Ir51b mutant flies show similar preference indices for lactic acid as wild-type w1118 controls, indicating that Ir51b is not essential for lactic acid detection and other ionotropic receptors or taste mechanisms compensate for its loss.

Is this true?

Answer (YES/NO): NO